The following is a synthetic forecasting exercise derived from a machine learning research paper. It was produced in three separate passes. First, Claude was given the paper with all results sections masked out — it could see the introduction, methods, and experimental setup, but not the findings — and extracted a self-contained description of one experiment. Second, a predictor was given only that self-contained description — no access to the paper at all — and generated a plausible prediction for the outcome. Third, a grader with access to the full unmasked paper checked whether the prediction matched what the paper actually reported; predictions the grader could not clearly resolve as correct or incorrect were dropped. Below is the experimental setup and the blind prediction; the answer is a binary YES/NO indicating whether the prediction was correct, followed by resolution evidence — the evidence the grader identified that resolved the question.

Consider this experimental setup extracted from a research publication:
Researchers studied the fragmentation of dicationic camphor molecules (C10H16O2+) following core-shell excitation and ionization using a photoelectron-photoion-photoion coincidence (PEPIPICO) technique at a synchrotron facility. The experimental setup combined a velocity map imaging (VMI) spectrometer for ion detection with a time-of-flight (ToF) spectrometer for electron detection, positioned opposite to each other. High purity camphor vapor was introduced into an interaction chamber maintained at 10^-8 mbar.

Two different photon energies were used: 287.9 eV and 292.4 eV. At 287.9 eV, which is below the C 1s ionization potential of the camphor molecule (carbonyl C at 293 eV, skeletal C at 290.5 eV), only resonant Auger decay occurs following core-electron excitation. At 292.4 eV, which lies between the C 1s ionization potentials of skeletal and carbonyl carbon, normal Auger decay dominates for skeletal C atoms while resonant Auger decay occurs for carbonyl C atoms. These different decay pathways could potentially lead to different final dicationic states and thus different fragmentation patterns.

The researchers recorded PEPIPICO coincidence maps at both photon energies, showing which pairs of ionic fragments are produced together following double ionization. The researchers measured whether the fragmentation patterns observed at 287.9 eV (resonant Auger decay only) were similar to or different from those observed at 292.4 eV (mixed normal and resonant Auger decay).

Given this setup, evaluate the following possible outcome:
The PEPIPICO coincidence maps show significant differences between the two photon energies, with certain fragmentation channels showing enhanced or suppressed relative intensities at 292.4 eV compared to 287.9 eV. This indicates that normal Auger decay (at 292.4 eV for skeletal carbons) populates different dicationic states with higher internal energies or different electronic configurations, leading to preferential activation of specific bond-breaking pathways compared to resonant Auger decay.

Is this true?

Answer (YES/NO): NO